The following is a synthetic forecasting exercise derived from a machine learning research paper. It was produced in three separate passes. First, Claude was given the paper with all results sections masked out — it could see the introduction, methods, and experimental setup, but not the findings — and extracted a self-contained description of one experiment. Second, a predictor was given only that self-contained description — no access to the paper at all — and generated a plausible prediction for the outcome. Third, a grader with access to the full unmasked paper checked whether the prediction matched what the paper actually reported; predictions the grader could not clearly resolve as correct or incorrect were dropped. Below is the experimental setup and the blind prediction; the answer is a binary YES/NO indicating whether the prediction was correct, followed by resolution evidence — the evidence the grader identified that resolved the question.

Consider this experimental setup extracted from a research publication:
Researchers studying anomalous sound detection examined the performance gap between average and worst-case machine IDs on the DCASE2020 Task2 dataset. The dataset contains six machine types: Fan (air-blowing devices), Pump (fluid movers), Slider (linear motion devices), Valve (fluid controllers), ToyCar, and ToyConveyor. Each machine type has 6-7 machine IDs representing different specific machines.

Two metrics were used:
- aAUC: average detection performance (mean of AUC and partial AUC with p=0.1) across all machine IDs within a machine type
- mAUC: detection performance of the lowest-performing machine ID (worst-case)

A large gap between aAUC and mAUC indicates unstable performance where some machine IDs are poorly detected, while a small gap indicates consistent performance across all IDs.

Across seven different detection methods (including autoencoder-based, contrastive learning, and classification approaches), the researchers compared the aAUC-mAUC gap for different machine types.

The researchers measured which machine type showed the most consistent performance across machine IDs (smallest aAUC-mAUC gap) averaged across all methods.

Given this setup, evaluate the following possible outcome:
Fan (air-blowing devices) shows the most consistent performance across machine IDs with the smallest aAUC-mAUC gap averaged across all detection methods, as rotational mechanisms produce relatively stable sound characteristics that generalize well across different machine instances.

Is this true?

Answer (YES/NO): NO